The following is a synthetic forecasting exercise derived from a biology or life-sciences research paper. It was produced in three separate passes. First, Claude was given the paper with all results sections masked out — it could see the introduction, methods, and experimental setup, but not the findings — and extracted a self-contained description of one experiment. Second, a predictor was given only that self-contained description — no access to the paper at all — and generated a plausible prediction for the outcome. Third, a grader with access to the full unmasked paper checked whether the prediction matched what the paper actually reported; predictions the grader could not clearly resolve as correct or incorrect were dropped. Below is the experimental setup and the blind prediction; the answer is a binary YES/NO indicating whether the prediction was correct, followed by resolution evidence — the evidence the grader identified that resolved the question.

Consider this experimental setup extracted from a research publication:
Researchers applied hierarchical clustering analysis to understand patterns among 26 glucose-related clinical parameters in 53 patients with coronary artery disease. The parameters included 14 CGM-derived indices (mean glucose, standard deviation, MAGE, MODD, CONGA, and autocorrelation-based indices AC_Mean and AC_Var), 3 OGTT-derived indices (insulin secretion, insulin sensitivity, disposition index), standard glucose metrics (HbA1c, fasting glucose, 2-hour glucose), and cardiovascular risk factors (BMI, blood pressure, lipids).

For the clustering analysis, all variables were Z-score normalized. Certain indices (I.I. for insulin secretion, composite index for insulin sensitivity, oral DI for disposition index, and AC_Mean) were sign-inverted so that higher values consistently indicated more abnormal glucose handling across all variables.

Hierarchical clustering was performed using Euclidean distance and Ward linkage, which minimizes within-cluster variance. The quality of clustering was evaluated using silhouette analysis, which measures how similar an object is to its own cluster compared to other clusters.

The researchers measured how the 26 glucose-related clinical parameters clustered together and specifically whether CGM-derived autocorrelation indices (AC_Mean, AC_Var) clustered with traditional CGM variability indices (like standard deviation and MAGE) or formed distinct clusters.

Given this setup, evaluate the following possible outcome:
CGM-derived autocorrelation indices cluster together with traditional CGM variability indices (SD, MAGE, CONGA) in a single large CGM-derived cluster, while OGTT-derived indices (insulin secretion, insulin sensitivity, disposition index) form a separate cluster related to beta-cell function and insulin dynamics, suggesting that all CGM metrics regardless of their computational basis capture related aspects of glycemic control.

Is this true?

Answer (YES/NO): NO